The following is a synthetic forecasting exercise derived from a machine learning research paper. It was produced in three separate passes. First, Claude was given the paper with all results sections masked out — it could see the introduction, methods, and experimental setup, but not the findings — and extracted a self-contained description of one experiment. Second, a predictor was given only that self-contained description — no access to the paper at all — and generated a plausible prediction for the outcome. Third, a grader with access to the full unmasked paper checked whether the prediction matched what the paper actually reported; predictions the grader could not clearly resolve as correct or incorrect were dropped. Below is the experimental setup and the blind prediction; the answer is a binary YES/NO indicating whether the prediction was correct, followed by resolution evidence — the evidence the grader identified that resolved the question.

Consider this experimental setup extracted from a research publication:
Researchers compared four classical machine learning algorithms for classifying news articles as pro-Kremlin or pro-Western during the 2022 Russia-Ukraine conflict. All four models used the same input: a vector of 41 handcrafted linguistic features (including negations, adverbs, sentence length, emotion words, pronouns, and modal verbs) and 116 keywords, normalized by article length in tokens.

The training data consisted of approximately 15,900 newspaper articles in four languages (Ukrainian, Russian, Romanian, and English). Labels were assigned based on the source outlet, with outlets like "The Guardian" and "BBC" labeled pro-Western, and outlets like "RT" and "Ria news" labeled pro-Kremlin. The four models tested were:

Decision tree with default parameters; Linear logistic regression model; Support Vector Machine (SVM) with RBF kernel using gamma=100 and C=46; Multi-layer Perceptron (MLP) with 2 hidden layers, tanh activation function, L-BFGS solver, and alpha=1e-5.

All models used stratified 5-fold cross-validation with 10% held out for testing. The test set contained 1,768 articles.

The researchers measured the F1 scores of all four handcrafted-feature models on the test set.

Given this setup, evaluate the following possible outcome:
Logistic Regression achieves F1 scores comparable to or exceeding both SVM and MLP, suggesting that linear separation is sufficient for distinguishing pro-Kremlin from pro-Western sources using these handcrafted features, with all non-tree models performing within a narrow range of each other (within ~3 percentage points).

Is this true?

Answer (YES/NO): NO